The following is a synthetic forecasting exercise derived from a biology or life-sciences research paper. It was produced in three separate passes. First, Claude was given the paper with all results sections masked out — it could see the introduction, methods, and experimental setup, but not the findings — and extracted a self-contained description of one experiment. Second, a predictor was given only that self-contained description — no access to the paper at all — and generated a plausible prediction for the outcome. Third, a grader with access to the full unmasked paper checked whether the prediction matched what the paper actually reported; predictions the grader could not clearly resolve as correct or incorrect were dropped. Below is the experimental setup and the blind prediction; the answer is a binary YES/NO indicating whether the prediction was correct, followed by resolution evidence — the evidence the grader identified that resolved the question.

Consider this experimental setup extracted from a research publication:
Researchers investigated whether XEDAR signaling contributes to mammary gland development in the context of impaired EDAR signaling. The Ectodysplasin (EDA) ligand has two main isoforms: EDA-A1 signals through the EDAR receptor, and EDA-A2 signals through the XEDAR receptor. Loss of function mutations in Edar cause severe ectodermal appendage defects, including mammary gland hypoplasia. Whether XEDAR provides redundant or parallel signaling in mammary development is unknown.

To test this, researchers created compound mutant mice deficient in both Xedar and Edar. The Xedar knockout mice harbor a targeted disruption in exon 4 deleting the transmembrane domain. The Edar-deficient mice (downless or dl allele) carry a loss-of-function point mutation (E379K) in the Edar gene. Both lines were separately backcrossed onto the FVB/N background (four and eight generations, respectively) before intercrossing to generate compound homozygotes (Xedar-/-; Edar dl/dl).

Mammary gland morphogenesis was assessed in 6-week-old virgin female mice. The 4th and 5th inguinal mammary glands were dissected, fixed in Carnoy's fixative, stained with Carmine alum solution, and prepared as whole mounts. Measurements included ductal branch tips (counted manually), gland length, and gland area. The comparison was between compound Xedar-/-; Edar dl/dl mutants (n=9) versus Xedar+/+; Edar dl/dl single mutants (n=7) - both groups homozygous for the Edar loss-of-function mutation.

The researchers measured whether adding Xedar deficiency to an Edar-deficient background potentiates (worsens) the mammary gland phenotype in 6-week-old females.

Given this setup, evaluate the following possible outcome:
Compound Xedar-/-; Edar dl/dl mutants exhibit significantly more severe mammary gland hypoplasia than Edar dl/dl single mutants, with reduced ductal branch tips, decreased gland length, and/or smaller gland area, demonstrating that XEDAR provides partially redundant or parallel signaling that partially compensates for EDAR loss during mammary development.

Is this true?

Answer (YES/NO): NO